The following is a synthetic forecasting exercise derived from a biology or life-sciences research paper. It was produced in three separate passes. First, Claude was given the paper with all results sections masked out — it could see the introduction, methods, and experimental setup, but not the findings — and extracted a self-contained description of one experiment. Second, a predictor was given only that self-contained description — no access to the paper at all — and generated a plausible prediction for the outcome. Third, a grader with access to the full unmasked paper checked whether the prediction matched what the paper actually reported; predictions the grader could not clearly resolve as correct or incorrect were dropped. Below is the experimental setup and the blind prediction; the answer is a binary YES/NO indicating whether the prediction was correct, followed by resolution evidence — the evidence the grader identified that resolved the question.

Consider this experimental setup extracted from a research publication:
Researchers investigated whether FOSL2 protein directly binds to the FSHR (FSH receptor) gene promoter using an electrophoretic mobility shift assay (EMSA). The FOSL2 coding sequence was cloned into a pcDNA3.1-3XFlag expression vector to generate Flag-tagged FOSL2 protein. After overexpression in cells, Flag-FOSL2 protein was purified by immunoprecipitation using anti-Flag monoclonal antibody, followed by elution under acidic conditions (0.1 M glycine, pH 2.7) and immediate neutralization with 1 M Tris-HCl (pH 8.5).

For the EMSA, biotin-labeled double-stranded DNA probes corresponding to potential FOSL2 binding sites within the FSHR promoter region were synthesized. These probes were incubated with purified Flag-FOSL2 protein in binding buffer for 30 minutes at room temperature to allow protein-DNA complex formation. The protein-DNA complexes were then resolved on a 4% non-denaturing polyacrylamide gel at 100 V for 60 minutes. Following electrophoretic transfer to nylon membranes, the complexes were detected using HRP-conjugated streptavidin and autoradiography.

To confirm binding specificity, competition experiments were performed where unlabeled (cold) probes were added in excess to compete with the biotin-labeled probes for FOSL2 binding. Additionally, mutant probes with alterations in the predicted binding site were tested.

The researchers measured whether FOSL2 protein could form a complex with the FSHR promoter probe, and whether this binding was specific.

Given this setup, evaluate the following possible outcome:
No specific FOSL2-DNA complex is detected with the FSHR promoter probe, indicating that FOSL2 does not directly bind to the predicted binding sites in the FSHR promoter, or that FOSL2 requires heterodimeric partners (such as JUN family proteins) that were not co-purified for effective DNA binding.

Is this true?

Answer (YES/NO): NO